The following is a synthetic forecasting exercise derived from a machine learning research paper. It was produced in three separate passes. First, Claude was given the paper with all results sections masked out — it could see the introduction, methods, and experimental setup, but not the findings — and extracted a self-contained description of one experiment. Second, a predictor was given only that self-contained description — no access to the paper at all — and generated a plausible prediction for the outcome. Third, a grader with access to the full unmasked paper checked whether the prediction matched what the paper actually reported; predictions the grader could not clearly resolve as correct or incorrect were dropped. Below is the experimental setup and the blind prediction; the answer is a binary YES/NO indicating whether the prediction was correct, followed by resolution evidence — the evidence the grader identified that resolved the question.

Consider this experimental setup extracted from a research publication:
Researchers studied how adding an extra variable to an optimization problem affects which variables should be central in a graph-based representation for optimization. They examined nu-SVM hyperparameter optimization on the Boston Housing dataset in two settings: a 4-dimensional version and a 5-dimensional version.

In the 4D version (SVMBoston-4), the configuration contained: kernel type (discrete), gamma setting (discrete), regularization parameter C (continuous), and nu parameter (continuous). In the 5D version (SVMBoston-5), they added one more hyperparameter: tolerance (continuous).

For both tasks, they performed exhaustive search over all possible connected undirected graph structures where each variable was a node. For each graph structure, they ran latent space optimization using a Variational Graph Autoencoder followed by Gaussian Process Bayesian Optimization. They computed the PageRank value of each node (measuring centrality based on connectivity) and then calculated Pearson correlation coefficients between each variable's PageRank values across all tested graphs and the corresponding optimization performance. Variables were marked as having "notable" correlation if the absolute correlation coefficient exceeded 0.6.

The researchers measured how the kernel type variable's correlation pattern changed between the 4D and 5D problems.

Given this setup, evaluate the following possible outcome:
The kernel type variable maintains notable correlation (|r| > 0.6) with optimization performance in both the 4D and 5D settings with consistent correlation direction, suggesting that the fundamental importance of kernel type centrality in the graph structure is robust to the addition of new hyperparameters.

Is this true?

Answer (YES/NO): NO